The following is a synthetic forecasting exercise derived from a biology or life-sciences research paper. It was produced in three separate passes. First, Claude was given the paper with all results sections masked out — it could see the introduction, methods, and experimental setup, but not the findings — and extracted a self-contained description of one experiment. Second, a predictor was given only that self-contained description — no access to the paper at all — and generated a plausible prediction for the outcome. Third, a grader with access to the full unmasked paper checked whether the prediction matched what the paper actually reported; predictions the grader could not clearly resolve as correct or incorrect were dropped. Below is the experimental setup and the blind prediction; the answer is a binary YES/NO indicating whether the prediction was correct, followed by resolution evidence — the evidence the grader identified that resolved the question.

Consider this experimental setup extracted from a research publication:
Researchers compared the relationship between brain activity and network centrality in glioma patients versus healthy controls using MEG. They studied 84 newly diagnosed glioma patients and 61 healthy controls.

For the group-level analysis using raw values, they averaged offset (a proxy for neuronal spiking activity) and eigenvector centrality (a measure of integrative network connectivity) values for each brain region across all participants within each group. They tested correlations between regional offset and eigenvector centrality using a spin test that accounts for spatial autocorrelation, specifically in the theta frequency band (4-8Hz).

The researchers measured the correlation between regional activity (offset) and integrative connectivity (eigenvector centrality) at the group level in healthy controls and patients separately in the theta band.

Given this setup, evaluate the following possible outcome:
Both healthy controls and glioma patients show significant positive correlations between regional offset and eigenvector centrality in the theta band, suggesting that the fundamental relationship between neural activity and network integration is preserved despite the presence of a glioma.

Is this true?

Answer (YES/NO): NO